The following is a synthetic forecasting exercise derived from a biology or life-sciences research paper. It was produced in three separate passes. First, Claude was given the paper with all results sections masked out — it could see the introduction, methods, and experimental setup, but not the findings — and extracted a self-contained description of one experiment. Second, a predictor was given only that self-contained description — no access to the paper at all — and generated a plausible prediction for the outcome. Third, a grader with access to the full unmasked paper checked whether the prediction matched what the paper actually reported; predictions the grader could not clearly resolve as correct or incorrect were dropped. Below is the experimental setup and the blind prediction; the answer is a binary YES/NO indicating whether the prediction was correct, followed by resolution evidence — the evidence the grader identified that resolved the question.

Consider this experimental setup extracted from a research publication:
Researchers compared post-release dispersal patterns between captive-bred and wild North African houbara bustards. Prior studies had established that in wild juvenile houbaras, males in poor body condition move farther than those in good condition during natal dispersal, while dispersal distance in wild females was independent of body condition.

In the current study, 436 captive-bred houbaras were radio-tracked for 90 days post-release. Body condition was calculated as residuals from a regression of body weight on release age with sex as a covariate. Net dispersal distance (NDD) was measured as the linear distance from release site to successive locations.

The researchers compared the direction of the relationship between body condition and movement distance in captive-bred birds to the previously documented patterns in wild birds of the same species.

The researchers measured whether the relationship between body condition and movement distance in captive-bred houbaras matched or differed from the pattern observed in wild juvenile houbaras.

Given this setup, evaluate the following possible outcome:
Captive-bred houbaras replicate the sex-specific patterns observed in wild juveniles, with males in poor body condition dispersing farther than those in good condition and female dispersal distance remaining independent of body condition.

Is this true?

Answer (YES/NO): NO